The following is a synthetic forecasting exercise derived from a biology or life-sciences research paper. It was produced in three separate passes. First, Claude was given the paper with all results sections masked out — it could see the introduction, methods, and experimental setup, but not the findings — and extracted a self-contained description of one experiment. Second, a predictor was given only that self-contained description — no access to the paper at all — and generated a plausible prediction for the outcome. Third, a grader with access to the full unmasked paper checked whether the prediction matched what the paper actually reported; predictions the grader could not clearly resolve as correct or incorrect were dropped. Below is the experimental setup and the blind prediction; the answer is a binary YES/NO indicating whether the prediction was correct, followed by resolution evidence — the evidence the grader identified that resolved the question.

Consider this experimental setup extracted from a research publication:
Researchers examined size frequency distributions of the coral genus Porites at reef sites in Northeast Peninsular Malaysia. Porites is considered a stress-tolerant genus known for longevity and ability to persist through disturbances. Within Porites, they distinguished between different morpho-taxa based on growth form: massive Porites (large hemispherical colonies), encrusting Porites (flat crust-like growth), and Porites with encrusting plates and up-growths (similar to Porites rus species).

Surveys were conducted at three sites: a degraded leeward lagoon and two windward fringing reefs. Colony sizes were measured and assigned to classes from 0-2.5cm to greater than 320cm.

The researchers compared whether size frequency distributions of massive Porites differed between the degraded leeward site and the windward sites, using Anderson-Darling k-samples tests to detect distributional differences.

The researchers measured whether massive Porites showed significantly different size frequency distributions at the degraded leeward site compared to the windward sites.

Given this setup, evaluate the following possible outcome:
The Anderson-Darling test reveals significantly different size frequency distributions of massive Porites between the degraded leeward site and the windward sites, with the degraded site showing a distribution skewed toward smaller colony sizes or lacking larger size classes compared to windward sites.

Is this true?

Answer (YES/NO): NO